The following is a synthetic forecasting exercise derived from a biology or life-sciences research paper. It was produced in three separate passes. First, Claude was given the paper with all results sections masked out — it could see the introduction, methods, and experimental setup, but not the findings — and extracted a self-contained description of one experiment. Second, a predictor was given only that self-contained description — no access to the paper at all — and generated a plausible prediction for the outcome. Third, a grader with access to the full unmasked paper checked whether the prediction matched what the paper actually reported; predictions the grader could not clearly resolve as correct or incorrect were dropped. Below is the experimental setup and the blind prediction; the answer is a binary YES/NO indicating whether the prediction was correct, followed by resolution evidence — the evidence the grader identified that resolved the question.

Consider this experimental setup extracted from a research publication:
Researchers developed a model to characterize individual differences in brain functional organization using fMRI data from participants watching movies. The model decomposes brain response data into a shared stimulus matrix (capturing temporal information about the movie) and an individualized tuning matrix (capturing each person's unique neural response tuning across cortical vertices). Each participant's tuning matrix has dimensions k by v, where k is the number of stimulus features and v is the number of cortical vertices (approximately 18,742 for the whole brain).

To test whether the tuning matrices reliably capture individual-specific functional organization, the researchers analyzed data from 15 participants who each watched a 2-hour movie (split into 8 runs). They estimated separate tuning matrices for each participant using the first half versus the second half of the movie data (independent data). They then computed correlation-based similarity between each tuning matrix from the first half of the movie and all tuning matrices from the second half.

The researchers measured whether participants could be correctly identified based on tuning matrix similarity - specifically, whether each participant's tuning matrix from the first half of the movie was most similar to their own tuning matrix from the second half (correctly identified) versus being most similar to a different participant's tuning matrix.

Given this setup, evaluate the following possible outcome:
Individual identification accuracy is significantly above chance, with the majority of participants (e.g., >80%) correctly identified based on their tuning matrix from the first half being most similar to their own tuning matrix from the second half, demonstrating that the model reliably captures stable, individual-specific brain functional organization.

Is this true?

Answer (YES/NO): YES